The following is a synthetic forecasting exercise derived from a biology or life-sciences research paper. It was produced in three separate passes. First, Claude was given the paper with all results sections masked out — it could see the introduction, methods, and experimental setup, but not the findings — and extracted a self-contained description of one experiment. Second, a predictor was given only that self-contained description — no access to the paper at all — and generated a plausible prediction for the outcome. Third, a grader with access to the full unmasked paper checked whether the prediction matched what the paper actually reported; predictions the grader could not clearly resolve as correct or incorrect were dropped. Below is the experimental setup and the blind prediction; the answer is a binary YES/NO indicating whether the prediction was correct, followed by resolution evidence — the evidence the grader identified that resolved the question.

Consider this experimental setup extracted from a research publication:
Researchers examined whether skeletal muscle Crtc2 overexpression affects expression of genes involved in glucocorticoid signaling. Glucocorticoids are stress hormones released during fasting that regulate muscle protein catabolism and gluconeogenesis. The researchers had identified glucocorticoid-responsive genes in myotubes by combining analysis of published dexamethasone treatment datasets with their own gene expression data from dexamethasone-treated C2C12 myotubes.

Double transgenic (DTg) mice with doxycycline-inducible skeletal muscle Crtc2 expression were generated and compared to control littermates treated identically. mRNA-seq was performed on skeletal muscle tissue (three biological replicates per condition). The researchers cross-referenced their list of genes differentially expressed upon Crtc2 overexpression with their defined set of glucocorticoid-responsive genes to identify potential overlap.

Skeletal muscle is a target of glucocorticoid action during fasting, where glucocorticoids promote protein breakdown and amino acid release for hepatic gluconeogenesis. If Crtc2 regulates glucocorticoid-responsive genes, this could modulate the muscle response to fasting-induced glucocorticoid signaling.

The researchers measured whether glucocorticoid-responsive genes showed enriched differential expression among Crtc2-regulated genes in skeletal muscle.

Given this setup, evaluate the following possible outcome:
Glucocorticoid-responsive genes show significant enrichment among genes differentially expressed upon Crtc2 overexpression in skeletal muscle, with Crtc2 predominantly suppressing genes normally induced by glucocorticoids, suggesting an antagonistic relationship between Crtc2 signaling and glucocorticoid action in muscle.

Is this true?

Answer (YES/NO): NO